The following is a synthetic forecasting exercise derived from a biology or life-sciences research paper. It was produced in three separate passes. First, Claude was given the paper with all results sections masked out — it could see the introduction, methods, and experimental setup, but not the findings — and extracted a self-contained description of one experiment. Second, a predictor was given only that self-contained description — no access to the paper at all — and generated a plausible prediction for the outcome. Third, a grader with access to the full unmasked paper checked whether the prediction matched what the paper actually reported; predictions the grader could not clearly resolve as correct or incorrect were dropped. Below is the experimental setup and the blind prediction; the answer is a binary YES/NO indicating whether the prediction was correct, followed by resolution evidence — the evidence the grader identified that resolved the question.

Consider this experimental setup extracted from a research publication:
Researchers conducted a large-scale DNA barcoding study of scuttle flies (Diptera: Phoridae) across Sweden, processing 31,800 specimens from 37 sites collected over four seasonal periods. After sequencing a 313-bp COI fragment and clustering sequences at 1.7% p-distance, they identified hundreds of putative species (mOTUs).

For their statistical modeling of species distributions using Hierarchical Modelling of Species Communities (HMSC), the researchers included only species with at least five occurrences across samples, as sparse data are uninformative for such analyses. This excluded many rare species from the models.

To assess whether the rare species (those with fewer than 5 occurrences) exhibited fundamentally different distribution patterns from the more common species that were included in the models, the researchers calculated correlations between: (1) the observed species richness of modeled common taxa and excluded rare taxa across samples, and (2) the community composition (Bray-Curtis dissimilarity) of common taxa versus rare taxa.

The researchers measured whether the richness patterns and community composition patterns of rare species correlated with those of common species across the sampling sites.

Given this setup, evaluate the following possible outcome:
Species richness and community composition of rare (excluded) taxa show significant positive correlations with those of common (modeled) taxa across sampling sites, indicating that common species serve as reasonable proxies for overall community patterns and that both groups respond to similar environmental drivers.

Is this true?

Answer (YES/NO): YES